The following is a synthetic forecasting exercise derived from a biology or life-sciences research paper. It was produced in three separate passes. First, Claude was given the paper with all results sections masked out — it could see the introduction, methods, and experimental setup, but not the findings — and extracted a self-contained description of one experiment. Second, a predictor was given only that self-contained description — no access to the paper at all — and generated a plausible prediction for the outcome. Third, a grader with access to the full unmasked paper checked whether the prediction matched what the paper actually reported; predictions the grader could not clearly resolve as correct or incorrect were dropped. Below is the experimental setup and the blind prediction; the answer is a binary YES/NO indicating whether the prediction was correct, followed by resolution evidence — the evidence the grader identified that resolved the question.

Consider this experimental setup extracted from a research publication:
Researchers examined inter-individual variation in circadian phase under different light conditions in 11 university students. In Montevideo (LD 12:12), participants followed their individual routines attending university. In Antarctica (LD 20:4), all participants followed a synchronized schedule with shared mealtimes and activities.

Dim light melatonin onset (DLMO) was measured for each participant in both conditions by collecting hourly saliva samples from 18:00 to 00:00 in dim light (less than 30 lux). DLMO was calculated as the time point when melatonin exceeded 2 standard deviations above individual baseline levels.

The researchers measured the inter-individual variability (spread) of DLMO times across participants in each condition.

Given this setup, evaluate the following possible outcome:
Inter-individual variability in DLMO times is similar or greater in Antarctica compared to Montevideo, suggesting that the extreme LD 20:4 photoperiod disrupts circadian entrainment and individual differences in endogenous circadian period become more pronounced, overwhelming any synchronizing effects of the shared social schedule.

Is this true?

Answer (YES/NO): NO